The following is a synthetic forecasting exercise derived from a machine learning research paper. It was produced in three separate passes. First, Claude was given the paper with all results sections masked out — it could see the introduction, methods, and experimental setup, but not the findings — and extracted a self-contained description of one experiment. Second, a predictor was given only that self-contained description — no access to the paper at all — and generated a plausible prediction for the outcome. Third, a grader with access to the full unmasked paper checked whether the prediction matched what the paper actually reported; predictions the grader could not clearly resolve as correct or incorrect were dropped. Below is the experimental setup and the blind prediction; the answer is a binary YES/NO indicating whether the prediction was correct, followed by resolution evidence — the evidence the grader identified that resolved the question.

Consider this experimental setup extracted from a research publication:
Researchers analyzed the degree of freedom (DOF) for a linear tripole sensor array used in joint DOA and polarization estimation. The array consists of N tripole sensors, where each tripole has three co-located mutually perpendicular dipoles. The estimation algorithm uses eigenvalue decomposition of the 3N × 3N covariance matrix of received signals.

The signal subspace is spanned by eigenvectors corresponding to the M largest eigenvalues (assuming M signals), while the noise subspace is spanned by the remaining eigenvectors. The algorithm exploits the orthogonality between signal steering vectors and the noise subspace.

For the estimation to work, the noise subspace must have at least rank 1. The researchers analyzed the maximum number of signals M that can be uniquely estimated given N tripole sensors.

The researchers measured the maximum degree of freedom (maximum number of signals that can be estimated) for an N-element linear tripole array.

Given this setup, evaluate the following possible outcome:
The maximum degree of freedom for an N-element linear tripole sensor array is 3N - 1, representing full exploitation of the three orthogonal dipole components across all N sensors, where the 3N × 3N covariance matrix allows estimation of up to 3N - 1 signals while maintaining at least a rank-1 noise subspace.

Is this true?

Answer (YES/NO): YES